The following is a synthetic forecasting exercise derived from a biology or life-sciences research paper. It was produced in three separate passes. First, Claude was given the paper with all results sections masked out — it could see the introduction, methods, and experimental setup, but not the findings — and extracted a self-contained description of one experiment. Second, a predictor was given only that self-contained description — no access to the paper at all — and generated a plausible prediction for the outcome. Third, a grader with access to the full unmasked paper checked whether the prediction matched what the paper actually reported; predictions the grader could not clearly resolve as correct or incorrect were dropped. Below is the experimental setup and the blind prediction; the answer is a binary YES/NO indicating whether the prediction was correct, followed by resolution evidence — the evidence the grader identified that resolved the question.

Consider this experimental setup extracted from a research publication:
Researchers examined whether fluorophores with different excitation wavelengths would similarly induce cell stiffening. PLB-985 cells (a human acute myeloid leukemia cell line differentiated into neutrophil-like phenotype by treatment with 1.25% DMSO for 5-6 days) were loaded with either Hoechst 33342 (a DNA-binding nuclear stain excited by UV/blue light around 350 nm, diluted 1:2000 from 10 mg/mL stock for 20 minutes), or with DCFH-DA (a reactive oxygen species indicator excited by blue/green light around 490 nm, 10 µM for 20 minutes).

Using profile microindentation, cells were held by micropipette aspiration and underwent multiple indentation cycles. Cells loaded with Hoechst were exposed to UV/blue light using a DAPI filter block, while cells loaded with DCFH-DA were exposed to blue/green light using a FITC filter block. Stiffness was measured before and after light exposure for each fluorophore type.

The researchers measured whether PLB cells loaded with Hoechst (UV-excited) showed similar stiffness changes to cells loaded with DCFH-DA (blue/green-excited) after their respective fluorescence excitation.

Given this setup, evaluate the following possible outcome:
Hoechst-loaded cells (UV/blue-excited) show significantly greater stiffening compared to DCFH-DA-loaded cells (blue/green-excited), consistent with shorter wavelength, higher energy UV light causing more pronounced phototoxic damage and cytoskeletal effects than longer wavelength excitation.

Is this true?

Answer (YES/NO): NO